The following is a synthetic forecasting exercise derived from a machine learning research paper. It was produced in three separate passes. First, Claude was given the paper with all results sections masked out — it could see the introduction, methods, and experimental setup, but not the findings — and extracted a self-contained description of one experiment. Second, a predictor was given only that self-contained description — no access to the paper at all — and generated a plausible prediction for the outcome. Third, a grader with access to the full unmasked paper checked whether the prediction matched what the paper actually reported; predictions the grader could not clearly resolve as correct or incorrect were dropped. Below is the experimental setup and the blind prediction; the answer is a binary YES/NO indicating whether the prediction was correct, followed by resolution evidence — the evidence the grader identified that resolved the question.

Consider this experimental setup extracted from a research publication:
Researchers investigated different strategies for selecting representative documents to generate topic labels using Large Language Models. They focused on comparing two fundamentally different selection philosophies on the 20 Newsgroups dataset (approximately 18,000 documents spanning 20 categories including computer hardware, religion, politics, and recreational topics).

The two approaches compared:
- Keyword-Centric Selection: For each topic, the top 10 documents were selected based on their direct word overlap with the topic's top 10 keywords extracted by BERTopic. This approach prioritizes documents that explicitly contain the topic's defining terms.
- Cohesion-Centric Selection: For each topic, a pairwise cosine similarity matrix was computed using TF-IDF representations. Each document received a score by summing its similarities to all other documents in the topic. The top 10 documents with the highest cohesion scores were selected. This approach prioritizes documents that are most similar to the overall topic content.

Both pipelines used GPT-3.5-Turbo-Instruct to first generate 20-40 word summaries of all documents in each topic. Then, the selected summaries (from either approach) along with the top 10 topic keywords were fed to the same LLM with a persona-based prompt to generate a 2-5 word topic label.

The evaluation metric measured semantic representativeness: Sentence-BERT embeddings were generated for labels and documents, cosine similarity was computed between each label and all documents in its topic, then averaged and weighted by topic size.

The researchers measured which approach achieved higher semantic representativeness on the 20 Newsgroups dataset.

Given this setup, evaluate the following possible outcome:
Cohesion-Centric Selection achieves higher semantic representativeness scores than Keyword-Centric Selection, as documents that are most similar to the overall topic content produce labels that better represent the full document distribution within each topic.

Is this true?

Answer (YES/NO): YES